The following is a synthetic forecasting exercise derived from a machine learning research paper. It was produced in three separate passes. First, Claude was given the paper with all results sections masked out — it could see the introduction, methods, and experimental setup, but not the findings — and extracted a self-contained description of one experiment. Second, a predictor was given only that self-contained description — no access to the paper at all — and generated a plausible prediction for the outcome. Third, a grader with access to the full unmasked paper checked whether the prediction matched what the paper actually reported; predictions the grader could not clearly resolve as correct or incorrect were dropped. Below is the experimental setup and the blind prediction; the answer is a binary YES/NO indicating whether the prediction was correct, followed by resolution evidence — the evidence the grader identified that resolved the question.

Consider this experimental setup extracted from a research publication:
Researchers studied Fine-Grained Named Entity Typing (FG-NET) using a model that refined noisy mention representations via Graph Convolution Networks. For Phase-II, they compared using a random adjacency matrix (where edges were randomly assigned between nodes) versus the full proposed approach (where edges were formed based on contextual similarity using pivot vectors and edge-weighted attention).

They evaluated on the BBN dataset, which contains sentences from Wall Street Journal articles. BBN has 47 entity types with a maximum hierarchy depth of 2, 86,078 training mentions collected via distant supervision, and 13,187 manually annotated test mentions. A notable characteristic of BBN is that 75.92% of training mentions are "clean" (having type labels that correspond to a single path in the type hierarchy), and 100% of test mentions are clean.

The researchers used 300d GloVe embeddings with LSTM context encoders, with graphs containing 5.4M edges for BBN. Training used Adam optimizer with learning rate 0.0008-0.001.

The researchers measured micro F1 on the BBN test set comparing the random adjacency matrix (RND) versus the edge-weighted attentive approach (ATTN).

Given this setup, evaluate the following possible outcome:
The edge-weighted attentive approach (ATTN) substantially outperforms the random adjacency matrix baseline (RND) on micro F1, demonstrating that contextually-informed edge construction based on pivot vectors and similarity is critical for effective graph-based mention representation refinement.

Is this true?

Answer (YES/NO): YES